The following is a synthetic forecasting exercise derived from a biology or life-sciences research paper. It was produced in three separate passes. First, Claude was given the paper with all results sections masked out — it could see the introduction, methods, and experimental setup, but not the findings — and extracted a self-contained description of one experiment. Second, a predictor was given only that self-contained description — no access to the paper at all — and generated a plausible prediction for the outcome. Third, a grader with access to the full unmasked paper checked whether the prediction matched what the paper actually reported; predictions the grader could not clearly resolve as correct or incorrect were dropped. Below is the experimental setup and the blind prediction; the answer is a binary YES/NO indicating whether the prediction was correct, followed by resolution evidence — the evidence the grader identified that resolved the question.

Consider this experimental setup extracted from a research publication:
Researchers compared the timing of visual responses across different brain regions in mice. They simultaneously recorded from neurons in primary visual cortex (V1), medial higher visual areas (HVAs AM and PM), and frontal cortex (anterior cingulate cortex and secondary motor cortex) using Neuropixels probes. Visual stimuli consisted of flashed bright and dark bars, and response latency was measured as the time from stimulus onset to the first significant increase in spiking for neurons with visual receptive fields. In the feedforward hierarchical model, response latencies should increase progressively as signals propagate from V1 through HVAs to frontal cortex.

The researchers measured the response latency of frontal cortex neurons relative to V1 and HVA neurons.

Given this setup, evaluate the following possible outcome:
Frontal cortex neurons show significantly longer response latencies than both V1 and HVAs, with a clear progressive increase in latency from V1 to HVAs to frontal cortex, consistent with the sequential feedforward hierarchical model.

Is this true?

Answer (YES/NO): YES